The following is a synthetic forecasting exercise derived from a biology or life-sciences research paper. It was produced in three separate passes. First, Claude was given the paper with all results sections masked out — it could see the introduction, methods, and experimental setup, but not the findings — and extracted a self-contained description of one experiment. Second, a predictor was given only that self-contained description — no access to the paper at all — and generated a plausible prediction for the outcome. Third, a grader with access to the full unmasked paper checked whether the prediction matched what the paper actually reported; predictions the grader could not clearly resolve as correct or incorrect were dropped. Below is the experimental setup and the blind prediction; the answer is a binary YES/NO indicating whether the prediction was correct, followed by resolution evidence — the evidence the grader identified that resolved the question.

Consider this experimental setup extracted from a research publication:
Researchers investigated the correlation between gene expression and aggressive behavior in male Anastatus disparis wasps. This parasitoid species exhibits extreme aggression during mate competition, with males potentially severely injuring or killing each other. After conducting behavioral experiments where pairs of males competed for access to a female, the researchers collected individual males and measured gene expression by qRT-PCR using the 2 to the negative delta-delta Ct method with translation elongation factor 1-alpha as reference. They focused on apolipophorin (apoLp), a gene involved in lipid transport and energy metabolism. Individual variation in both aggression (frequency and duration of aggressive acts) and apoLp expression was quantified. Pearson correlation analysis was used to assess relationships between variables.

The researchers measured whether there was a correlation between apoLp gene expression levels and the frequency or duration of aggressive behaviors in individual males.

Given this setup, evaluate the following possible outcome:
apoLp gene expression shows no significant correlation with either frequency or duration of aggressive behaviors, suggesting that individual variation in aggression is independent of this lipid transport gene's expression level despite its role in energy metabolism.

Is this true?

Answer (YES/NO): NO